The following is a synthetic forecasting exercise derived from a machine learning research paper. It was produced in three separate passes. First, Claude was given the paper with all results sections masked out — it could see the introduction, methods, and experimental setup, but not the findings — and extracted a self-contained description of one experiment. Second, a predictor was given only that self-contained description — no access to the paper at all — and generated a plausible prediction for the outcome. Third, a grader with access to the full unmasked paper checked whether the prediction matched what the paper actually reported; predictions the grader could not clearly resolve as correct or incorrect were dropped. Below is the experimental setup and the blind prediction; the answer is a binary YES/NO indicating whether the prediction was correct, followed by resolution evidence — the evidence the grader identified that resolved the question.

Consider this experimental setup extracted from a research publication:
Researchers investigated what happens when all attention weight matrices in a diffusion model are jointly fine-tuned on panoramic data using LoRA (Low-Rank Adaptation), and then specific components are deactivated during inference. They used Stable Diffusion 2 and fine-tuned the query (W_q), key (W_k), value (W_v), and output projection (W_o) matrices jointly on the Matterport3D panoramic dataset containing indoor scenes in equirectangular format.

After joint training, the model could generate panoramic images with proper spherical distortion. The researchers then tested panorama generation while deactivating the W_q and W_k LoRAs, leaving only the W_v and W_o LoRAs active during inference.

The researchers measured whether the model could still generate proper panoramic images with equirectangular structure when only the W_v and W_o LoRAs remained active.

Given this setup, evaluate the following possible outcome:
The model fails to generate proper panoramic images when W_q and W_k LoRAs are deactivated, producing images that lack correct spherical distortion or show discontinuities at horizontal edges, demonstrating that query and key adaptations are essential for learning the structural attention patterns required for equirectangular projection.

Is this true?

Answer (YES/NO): NO